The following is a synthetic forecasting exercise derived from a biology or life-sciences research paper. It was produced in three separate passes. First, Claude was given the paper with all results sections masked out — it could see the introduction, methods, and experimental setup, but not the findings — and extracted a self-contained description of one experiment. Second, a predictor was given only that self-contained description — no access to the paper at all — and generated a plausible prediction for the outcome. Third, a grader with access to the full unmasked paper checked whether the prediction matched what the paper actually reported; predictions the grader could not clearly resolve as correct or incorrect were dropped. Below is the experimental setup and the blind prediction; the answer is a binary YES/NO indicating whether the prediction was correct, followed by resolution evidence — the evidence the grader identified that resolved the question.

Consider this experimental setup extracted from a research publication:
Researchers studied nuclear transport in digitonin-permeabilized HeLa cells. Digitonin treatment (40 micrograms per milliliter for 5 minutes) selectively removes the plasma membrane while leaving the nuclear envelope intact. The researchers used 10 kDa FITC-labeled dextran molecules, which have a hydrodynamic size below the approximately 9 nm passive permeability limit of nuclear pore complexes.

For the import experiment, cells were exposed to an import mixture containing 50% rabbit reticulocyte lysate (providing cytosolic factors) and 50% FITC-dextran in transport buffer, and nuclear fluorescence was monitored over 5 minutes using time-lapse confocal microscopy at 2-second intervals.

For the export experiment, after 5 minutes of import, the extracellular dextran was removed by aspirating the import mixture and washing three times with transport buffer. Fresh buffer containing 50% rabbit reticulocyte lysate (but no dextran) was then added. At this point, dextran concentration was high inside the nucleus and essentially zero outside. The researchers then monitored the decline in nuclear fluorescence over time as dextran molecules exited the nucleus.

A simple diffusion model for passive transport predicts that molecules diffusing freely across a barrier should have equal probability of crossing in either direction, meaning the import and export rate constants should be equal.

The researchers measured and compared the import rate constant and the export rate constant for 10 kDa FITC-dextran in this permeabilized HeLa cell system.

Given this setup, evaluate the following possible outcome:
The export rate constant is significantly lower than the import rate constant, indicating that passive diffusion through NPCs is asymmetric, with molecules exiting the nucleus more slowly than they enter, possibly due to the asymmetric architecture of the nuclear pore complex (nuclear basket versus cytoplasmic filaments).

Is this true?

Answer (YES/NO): NO